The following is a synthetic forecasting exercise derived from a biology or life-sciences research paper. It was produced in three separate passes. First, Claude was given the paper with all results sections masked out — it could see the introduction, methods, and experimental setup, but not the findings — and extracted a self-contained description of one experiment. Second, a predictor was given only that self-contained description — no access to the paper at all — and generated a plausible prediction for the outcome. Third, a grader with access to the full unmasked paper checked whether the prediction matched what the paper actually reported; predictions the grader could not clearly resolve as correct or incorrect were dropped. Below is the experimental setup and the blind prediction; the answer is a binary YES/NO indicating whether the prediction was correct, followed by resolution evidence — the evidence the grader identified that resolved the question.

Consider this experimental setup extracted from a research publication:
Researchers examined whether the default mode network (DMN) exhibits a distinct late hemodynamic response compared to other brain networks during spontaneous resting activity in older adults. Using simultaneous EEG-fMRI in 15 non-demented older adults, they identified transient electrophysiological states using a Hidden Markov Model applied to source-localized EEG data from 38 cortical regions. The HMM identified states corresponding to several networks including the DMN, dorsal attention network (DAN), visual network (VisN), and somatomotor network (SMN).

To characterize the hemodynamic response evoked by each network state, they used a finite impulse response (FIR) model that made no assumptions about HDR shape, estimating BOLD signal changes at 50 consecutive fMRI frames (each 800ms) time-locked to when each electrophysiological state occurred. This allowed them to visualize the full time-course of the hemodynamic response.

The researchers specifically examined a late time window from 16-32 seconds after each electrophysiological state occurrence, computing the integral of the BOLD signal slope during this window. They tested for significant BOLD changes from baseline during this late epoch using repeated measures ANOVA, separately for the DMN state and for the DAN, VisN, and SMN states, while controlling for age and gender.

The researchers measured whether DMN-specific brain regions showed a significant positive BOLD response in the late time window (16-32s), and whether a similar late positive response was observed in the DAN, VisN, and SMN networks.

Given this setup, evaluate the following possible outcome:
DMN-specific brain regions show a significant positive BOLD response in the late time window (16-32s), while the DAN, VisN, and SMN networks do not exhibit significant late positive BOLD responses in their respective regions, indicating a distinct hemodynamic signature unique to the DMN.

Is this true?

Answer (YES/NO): YES